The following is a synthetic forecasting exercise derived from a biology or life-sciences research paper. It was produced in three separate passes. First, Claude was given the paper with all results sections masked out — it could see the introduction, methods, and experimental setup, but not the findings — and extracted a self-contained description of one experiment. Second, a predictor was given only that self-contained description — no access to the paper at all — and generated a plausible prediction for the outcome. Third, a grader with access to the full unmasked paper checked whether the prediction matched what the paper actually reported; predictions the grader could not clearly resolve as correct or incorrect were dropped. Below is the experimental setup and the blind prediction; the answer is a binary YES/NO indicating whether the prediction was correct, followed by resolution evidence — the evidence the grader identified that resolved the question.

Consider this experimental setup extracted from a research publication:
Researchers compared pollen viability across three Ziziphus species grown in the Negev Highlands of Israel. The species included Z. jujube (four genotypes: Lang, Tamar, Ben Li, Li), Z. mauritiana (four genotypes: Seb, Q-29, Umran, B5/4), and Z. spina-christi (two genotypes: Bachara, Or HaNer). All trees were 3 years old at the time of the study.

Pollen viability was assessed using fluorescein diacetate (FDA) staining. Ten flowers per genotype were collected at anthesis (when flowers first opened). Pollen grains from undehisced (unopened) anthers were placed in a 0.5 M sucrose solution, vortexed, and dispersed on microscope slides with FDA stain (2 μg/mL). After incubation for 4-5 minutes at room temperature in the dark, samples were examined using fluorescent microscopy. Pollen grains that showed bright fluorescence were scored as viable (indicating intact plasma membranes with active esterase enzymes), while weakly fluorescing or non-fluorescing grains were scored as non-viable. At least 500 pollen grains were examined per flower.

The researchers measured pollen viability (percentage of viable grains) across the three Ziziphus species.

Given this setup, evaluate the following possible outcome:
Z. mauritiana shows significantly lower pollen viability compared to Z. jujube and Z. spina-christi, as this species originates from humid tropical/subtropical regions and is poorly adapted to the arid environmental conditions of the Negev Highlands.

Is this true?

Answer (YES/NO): NO